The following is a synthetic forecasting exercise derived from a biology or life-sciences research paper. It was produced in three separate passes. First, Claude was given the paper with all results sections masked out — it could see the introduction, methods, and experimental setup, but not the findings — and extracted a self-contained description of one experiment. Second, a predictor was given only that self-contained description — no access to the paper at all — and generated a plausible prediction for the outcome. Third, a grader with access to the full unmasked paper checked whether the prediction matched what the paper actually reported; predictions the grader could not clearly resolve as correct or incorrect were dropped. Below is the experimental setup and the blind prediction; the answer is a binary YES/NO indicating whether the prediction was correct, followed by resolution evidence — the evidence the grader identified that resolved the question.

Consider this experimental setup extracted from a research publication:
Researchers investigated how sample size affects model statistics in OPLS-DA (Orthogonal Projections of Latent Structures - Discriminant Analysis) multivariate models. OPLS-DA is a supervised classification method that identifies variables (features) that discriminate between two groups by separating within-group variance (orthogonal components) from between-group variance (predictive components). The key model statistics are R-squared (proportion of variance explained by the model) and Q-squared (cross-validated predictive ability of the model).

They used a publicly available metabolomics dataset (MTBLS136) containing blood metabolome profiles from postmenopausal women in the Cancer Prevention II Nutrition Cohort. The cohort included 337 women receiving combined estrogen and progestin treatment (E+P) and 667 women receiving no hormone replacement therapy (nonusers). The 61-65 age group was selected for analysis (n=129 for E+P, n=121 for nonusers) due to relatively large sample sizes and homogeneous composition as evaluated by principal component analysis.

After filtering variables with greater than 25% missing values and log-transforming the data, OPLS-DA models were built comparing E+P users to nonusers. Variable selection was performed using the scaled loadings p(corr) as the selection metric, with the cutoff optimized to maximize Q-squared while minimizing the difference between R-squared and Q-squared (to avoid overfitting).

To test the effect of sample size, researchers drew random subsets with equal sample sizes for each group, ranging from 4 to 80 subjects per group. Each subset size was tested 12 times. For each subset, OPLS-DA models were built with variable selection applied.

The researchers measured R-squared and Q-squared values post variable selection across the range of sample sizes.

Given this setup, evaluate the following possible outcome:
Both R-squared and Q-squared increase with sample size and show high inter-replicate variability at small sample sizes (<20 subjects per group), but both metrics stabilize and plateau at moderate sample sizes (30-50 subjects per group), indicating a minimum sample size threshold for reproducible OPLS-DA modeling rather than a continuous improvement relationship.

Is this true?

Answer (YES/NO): NO